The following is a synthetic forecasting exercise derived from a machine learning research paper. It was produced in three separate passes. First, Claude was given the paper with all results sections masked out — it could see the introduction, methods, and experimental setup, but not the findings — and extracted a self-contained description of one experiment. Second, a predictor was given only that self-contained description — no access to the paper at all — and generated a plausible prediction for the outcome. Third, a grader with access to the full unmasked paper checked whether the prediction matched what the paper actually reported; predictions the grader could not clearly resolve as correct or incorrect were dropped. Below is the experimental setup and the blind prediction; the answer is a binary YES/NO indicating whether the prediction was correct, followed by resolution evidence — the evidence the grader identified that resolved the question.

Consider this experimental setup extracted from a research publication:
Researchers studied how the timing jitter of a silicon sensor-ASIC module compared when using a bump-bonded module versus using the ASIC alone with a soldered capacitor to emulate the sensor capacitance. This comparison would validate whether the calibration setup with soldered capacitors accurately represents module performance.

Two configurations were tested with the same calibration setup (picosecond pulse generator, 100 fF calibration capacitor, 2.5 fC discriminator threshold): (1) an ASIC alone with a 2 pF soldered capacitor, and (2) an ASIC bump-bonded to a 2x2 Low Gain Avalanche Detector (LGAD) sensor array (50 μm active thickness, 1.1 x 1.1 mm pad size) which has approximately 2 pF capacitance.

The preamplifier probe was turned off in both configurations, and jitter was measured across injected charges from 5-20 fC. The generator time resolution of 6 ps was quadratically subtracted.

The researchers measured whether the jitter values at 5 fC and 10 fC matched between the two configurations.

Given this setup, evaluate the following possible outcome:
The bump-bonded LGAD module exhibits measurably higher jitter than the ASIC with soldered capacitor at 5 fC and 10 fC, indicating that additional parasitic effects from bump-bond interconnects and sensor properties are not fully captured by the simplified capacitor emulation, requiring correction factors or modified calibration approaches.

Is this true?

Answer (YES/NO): NO